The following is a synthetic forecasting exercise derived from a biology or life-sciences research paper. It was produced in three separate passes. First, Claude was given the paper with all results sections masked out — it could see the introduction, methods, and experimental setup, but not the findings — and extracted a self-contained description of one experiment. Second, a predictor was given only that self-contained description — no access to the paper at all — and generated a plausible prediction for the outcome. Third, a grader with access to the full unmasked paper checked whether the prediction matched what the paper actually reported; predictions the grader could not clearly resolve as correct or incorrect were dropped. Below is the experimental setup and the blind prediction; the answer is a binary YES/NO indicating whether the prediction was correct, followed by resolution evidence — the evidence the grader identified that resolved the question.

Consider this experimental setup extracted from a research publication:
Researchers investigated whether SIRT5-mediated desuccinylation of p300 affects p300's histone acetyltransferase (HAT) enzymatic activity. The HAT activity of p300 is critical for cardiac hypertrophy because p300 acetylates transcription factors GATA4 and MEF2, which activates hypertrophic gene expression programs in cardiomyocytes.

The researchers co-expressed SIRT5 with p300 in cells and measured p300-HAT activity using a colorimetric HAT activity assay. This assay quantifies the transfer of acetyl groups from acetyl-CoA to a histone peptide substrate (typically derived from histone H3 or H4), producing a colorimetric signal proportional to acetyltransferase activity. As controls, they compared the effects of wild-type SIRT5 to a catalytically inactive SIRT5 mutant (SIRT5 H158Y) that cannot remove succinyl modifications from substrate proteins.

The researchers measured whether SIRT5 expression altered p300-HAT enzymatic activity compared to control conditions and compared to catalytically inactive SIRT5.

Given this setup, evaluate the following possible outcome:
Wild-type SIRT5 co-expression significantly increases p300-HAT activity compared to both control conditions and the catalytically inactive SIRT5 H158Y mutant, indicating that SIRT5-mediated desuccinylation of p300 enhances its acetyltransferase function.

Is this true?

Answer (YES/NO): NO